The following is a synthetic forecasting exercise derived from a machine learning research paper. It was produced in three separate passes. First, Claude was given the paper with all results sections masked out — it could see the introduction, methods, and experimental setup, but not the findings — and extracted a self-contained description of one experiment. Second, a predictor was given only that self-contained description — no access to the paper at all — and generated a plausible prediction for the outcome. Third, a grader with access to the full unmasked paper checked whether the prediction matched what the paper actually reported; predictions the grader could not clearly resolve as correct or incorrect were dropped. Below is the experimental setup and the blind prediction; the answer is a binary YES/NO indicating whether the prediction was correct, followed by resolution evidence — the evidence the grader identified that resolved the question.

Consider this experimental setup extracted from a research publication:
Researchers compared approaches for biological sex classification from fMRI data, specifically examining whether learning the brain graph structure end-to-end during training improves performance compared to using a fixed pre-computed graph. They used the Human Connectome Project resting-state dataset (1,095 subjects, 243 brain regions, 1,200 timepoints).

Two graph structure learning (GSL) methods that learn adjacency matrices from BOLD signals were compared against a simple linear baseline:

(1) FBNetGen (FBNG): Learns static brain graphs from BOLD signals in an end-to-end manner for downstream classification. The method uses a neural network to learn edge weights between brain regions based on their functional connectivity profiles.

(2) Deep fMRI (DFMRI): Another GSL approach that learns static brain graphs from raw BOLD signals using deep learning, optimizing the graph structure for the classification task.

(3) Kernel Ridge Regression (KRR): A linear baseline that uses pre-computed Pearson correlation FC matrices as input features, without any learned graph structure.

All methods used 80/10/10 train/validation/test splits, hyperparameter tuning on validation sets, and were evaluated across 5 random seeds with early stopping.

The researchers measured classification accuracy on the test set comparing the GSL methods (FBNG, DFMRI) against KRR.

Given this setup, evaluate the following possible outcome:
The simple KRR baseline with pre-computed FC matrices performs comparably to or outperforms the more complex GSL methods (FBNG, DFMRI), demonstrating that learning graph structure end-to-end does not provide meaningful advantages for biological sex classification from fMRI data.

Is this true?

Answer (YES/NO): YES